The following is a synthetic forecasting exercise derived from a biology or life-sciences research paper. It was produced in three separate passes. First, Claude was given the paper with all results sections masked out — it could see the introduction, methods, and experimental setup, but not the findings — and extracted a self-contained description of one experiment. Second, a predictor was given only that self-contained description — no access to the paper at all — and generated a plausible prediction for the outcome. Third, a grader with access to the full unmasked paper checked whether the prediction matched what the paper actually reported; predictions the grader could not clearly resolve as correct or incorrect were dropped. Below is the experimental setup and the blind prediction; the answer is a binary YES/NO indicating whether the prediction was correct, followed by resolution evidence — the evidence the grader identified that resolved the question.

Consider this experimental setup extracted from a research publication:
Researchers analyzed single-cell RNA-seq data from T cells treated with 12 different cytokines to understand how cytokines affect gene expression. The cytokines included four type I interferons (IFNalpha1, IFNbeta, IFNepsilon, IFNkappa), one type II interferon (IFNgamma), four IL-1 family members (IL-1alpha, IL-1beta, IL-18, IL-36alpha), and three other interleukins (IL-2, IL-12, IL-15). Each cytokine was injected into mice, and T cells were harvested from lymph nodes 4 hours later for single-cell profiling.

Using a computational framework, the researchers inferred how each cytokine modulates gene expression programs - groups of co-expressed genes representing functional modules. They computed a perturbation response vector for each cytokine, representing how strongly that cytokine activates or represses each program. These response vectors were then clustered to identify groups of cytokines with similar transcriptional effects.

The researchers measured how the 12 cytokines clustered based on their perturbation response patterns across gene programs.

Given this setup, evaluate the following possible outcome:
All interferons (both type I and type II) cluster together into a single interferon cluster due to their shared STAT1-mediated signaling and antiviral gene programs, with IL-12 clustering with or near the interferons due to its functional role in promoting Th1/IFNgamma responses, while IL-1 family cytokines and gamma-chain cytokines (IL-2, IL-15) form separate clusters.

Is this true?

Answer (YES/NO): NO